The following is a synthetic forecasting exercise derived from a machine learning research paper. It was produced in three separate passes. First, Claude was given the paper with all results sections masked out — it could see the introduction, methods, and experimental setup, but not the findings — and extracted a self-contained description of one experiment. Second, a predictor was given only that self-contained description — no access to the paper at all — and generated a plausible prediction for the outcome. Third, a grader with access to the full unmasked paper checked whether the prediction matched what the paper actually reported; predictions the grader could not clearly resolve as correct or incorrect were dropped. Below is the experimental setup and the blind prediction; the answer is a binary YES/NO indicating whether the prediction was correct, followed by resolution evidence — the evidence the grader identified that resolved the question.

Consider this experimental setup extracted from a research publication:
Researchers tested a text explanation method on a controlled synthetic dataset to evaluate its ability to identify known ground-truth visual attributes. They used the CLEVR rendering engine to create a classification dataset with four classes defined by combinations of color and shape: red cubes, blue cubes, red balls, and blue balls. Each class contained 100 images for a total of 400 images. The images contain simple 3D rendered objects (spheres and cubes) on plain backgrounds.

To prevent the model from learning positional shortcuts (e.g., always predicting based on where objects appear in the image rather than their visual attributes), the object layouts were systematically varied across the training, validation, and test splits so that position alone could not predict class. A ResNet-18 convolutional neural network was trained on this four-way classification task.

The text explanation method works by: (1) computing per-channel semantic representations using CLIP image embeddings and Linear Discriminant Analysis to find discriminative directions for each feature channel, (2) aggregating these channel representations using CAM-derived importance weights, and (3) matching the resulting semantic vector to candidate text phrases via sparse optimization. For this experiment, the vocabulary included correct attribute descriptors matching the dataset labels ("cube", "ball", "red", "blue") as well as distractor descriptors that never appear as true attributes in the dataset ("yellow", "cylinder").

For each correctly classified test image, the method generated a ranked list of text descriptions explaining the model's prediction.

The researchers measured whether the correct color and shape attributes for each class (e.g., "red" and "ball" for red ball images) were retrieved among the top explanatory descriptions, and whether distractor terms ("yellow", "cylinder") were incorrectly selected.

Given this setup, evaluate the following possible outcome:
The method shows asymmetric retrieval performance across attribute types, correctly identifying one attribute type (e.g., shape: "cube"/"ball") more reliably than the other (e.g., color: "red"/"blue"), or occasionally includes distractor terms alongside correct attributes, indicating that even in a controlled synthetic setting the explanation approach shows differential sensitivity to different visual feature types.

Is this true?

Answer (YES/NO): NO